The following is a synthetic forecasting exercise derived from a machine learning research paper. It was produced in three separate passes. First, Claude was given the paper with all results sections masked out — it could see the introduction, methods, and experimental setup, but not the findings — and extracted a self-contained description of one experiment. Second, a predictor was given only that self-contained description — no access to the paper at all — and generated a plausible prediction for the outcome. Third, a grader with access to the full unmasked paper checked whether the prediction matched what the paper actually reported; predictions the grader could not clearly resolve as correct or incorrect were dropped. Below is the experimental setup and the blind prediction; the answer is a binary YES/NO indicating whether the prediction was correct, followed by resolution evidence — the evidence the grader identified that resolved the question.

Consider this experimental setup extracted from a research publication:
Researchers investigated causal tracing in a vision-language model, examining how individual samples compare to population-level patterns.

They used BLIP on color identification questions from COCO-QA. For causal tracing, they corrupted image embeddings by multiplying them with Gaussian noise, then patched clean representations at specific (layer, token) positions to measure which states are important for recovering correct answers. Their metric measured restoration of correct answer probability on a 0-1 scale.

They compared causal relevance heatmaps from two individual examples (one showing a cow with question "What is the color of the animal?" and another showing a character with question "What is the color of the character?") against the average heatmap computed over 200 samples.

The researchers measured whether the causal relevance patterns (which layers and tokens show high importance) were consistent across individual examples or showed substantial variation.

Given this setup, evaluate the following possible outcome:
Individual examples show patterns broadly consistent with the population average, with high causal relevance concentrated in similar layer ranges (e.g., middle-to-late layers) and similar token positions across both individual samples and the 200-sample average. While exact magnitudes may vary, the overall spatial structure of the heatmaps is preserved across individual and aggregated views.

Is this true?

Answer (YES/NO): YES